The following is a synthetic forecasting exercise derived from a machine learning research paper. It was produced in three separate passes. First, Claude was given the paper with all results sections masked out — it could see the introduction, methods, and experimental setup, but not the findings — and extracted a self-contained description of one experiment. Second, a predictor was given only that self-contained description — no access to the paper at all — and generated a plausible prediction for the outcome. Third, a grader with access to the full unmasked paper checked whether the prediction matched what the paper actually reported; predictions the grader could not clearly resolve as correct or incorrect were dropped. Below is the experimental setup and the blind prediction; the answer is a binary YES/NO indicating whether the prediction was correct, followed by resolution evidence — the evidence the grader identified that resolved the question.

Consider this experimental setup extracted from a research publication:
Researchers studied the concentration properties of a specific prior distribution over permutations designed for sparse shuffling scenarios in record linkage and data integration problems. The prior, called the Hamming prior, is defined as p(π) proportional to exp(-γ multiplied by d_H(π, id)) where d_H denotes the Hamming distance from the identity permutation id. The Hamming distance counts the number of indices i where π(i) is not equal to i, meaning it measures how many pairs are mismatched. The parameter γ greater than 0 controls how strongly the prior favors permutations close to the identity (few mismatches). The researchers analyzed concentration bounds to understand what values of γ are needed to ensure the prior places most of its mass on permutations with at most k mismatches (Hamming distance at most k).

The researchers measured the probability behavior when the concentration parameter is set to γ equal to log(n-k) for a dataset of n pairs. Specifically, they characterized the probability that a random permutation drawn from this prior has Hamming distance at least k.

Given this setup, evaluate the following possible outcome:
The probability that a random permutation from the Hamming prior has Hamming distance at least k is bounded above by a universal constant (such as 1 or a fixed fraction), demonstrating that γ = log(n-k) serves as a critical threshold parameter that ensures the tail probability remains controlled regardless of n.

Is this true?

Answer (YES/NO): NO